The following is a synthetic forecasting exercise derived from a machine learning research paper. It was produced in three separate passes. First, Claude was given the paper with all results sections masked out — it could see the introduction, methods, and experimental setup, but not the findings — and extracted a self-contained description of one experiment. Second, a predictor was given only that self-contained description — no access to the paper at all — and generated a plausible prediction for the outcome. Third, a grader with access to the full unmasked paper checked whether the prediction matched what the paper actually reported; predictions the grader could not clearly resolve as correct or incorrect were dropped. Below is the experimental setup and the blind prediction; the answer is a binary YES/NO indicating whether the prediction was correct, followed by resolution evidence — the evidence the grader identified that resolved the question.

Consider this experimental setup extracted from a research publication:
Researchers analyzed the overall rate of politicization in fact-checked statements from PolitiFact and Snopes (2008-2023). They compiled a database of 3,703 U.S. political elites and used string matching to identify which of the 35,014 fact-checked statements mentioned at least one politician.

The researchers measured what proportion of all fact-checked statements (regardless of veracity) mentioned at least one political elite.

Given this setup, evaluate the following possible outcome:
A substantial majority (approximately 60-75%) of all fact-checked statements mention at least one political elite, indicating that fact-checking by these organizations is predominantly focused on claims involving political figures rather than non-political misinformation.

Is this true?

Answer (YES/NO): NO